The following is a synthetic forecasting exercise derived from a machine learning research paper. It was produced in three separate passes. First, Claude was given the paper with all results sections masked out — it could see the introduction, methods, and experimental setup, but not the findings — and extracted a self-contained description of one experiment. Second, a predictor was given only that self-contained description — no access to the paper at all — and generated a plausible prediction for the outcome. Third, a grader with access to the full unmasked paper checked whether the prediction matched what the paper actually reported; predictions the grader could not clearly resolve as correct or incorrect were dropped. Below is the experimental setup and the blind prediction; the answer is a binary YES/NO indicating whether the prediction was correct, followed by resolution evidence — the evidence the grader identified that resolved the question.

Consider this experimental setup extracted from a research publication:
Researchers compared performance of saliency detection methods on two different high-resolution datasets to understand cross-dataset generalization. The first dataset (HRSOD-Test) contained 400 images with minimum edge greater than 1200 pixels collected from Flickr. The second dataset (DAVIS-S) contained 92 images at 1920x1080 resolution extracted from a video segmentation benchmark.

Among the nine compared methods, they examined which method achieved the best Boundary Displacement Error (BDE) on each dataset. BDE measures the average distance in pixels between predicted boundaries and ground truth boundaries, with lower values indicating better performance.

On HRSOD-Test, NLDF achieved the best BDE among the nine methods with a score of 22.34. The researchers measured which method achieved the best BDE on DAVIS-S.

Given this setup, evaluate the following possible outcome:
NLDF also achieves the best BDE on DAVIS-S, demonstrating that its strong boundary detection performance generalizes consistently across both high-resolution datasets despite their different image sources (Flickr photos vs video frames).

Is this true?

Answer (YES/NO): NO